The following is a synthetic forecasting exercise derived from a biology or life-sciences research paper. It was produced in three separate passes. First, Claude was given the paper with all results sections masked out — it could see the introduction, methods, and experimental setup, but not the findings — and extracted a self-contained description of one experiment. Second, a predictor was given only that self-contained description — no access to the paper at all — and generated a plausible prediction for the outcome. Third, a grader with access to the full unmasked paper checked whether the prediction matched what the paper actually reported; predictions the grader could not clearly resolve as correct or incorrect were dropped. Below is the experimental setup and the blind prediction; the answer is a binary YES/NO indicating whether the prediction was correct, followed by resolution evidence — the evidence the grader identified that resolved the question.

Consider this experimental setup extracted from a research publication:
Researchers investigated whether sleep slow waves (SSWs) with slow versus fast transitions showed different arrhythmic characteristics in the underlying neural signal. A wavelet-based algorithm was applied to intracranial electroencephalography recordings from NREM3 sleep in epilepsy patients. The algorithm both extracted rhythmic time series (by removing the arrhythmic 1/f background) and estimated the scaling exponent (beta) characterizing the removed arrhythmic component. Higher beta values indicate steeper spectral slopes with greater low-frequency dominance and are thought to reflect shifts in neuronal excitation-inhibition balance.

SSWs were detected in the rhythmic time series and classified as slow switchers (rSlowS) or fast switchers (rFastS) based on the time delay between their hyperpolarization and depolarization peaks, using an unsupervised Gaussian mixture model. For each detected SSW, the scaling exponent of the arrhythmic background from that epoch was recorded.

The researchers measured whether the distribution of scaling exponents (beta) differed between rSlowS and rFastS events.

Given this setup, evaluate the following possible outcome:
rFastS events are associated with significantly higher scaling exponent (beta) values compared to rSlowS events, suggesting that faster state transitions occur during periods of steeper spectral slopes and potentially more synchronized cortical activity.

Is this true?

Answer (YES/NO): NO